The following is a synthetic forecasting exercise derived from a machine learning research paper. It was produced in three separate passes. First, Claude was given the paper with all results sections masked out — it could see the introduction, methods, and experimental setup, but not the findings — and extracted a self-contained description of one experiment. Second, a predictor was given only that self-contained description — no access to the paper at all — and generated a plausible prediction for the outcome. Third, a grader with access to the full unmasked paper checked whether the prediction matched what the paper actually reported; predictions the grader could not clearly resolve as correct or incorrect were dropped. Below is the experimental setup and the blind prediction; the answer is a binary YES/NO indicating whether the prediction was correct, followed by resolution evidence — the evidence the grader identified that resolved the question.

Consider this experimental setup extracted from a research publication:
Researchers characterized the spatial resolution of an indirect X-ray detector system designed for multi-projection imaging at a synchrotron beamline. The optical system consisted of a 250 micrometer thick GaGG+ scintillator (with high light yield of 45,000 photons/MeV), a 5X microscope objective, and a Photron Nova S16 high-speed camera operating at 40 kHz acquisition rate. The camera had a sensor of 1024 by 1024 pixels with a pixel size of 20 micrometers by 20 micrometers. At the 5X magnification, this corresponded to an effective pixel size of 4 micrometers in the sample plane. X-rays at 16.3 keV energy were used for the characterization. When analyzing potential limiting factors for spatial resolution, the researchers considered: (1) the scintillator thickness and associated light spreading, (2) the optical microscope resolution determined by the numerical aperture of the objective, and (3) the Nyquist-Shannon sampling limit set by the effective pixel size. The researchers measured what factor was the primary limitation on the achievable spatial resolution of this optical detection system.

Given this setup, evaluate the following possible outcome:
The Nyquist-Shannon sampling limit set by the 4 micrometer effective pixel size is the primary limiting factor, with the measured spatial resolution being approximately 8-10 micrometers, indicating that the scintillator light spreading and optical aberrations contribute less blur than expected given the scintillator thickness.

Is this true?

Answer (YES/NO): YES